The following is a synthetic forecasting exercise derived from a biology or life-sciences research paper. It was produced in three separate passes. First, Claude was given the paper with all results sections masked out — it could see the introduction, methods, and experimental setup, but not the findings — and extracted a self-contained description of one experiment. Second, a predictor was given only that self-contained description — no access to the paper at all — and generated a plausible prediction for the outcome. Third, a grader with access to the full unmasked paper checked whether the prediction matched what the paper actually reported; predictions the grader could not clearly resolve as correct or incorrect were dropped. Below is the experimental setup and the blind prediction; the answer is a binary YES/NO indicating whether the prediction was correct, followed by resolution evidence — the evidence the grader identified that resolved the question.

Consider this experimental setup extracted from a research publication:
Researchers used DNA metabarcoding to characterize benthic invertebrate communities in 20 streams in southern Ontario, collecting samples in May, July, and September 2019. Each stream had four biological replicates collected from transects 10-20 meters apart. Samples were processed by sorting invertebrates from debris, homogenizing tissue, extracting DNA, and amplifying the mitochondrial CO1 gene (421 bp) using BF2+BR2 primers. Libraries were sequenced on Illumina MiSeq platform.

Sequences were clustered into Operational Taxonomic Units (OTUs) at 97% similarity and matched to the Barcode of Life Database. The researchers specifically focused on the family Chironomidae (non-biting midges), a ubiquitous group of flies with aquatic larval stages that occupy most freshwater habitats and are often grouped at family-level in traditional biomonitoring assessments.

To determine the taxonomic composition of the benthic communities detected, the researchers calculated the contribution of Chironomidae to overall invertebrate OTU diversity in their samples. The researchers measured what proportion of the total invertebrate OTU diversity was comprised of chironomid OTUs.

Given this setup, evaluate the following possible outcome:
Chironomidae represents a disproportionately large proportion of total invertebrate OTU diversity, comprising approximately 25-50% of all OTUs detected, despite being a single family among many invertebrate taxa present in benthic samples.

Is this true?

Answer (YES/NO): YES